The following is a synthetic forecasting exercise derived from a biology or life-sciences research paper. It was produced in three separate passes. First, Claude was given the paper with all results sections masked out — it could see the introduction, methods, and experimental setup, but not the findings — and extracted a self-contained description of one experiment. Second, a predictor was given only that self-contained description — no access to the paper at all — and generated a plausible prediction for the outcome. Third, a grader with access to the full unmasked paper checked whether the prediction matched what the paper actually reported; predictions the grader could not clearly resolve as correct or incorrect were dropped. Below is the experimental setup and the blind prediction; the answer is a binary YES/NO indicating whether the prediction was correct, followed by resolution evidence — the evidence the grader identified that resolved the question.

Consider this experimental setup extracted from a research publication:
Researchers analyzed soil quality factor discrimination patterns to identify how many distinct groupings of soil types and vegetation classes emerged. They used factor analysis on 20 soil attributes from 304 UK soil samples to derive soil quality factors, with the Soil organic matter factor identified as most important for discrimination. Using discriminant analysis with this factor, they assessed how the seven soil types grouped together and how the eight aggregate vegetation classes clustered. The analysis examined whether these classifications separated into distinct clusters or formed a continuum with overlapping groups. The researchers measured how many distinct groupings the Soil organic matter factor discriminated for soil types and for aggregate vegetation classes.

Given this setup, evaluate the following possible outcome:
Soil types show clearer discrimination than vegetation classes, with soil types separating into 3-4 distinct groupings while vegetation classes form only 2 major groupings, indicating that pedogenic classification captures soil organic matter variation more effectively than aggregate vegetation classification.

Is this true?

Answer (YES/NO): NO